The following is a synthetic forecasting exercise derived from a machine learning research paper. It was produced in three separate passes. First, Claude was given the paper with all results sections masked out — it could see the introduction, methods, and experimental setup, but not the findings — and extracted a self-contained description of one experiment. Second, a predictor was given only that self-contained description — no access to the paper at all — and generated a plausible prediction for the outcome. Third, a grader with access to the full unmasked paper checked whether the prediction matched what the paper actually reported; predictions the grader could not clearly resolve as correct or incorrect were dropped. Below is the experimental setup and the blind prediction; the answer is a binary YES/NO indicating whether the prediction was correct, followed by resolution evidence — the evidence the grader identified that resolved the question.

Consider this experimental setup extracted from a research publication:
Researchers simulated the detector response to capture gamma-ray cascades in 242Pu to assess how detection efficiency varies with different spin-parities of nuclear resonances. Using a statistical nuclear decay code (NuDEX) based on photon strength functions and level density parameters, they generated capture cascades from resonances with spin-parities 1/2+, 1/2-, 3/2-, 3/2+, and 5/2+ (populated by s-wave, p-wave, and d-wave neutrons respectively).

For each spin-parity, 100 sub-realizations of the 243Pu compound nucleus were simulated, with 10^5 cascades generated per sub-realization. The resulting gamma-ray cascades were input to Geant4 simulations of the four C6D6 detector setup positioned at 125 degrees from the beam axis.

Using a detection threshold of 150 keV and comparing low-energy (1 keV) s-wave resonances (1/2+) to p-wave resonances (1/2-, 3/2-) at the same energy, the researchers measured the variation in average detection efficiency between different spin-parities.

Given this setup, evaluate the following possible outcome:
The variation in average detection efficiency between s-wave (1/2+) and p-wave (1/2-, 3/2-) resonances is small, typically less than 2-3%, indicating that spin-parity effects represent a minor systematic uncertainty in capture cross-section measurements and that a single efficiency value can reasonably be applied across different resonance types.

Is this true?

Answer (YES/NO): YES